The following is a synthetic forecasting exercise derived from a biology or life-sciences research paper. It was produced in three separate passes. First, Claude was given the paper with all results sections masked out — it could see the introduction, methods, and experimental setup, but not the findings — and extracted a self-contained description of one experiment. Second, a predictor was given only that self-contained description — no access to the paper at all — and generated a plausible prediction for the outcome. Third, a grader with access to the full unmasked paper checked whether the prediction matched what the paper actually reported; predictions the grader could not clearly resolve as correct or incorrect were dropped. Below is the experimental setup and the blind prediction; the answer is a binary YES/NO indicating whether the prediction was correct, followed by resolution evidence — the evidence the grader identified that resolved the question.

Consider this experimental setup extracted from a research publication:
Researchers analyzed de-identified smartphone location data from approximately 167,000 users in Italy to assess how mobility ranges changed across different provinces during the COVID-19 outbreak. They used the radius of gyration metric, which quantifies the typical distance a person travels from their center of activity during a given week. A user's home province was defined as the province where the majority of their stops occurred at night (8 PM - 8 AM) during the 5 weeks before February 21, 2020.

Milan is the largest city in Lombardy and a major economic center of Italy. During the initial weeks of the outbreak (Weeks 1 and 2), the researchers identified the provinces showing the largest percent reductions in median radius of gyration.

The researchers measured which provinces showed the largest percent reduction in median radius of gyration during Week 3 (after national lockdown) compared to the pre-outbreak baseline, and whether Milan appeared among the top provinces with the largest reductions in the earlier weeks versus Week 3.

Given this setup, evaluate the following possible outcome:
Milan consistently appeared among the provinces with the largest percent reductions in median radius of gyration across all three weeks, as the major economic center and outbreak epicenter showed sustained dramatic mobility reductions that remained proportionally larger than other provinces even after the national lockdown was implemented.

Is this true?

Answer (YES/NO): NO